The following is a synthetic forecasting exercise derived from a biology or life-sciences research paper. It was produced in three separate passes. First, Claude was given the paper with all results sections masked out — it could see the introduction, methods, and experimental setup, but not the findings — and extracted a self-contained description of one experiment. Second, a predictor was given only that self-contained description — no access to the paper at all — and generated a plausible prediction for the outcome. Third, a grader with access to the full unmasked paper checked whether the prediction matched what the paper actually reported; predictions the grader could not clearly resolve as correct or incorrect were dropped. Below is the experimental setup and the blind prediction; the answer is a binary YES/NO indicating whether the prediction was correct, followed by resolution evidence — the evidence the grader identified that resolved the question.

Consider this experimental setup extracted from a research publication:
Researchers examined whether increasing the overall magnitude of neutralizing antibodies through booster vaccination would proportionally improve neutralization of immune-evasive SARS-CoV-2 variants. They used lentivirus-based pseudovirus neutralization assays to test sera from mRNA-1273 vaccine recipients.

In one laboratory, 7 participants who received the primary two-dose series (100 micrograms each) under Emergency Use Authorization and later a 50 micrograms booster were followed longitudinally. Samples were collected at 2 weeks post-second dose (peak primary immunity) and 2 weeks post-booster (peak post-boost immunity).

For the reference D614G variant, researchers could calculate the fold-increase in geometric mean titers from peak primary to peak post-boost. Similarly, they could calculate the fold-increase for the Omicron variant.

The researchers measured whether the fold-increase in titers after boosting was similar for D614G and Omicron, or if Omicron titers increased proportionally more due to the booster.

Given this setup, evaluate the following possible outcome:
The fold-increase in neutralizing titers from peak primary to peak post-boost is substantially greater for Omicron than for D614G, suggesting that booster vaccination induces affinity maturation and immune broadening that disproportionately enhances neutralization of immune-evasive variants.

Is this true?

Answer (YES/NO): YES